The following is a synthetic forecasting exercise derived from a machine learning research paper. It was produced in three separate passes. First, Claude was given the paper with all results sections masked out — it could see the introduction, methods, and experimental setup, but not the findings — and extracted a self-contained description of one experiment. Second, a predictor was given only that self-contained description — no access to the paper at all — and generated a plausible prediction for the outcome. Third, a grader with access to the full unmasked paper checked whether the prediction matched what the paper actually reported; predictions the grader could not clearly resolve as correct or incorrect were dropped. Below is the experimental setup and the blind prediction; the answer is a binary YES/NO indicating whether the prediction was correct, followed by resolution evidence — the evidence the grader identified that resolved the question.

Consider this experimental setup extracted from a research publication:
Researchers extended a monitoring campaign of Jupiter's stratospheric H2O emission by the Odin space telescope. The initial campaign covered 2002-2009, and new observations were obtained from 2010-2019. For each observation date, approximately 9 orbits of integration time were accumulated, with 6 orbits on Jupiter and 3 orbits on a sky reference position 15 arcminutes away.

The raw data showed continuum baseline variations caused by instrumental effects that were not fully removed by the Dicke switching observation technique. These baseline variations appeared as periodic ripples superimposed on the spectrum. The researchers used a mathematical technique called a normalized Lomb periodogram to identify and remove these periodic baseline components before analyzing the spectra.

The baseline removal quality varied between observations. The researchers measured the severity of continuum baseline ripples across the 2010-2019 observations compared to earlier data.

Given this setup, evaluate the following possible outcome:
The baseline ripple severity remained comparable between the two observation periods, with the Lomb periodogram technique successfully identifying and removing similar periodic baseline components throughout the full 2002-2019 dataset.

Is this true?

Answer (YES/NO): NO